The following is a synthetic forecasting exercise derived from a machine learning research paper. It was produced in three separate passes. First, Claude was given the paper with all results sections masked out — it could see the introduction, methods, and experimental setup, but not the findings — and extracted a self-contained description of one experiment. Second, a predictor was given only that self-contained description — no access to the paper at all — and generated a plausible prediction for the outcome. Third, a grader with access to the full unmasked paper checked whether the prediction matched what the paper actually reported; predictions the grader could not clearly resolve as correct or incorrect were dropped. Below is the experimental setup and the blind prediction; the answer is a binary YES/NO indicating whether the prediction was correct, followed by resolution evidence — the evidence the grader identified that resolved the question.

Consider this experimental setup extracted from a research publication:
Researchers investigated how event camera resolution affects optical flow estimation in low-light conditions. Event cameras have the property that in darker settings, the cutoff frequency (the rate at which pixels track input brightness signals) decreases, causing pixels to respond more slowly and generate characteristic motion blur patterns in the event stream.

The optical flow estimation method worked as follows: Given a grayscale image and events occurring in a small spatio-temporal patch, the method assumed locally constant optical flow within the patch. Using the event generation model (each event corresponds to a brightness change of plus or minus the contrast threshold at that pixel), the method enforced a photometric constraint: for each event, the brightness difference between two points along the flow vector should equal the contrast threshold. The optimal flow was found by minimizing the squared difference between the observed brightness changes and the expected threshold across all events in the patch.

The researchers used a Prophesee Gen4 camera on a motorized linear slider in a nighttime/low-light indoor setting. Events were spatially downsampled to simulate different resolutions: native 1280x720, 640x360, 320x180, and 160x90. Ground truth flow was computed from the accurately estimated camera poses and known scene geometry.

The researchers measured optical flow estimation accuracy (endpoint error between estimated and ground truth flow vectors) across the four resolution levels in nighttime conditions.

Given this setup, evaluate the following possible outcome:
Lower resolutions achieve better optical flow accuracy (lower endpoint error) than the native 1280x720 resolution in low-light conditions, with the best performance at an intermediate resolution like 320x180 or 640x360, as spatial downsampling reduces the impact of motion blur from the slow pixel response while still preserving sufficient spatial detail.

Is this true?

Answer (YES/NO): YES